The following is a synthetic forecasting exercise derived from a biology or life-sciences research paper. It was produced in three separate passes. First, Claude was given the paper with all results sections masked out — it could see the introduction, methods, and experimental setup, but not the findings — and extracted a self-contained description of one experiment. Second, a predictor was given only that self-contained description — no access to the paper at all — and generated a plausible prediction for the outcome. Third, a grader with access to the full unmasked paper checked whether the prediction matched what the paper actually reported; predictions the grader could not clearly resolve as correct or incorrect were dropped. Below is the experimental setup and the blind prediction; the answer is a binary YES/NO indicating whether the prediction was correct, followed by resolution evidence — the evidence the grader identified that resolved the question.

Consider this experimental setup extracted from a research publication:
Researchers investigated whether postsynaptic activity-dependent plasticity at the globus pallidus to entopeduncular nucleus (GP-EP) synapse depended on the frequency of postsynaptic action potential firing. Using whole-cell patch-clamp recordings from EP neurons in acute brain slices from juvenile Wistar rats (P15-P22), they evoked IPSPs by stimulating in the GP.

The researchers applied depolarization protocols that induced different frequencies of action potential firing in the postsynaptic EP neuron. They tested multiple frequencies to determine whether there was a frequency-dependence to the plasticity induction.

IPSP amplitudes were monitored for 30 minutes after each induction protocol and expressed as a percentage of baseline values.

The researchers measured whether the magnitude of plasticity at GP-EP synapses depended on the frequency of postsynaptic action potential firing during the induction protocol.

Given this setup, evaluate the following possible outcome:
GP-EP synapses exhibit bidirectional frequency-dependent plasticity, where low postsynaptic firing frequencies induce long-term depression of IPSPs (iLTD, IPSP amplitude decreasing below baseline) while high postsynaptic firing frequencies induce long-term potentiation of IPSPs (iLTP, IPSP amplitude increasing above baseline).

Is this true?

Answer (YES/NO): NO